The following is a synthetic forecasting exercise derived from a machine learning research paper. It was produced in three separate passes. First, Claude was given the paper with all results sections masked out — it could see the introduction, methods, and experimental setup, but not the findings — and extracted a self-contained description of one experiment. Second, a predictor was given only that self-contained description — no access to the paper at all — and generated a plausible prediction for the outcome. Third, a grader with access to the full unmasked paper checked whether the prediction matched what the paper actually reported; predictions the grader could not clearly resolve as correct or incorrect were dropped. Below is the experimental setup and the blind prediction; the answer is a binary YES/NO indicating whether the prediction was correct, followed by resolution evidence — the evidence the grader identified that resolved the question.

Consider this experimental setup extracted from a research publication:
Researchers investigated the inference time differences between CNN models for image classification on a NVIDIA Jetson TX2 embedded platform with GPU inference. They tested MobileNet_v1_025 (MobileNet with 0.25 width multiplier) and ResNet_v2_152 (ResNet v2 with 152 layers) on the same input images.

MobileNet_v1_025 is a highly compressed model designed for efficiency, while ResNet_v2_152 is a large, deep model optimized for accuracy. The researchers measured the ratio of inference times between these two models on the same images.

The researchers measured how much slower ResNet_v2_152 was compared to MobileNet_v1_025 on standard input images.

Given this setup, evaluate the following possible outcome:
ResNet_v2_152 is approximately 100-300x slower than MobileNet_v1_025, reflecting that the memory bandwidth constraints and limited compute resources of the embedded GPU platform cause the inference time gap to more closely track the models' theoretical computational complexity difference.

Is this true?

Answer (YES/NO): NO